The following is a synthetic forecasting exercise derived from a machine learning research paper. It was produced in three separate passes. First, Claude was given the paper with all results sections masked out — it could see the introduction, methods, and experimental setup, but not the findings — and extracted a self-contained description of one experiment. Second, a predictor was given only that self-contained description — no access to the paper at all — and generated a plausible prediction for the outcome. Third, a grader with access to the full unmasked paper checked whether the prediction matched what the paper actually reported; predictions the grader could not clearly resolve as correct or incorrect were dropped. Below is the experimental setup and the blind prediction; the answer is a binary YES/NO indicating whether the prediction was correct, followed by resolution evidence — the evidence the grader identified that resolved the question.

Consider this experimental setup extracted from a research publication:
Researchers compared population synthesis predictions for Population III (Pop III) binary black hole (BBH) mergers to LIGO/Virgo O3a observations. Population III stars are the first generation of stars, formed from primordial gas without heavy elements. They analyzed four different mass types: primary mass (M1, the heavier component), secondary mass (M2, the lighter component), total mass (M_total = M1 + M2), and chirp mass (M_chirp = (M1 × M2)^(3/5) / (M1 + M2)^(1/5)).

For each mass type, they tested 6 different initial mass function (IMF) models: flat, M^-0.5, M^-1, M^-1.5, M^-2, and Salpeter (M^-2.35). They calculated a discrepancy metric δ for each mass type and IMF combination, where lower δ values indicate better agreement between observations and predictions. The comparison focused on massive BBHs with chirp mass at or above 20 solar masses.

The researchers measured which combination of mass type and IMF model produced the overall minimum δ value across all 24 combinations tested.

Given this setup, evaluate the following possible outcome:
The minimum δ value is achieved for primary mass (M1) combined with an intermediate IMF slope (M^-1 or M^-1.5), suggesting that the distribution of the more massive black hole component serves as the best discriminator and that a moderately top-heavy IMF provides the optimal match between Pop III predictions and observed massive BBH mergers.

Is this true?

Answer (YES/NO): YES